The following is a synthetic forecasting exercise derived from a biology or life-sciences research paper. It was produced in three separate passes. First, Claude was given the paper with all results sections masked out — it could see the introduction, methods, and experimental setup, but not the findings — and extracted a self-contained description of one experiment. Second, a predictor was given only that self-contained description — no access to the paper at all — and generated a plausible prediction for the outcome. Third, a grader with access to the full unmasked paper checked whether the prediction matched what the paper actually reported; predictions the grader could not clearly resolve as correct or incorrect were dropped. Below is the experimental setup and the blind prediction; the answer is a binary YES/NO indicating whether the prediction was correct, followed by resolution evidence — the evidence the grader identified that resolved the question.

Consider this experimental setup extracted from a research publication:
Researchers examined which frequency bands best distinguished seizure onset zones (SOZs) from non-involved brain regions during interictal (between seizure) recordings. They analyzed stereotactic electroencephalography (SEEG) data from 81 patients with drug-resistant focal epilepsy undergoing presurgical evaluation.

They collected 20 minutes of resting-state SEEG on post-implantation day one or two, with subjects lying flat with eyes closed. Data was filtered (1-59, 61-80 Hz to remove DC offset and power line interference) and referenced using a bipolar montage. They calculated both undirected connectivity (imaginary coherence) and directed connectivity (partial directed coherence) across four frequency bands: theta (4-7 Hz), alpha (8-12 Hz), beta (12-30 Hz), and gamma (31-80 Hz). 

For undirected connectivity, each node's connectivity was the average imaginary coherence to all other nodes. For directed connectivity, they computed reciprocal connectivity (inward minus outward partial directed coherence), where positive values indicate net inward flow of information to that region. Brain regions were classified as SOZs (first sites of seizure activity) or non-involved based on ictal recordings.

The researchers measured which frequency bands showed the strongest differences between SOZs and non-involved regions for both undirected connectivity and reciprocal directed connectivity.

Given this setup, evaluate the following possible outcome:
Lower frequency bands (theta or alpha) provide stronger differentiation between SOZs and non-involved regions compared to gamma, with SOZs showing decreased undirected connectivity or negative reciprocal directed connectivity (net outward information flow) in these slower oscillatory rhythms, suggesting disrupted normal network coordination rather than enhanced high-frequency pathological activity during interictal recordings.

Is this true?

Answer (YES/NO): NO